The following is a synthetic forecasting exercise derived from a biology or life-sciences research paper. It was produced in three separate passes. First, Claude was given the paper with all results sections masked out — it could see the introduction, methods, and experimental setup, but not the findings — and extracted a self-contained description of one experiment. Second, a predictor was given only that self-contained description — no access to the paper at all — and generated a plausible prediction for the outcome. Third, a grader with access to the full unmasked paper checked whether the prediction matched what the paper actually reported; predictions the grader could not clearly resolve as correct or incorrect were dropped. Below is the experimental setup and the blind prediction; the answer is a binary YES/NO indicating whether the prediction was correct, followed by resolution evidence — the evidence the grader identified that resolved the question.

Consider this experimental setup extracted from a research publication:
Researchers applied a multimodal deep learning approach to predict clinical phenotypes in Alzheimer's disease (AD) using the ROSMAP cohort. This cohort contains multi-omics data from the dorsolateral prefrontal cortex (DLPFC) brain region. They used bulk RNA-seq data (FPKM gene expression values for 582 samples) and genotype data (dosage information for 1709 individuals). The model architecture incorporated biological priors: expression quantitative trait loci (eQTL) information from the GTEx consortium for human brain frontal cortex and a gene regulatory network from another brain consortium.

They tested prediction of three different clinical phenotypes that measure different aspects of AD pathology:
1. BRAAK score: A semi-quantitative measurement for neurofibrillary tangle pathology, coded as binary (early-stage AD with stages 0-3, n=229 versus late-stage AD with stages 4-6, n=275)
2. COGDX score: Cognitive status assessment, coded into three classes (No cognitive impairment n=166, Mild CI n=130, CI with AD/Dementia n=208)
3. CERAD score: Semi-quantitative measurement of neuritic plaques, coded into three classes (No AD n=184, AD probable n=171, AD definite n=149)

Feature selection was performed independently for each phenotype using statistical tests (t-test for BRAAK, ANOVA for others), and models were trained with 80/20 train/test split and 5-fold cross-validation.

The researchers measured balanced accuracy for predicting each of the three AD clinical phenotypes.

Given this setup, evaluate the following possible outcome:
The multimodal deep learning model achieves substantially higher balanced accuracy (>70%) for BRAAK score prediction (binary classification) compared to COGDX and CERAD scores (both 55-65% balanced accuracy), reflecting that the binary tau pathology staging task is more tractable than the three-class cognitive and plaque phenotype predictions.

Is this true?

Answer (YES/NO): NO